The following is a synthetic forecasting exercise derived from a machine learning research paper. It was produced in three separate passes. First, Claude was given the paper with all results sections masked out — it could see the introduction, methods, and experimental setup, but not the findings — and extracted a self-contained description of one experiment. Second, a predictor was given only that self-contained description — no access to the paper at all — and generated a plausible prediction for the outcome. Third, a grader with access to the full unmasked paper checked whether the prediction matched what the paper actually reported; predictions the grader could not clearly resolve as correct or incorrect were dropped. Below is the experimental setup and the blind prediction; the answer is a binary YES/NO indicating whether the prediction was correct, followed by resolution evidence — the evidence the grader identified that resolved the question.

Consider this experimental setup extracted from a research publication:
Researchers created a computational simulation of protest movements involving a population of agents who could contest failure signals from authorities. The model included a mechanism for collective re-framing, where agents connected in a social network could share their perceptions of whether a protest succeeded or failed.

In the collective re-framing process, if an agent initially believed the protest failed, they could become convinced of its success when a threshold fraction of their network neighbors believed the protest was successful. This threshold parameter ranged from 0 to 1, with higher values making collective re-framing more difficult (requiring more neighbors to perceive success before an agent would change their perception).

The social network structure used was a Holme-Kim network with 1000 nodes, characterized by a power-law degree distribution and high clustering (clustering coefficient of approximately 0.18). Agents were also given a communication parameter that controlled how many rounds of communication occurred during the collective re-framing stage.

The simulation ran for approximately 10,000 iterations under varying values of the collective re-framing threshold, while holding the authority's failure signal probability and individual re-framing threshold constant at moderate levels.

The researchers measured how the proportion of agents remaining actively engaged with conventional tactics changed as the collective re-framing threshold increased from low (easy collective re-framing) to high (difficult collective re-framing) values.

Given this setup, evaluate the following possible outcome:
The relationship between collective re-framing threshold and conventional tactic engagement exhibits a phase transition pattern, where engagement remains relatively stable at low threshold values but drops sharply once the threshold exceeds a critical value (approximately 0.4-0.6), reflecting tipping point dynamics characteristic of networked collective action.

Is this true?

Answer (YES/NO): NO